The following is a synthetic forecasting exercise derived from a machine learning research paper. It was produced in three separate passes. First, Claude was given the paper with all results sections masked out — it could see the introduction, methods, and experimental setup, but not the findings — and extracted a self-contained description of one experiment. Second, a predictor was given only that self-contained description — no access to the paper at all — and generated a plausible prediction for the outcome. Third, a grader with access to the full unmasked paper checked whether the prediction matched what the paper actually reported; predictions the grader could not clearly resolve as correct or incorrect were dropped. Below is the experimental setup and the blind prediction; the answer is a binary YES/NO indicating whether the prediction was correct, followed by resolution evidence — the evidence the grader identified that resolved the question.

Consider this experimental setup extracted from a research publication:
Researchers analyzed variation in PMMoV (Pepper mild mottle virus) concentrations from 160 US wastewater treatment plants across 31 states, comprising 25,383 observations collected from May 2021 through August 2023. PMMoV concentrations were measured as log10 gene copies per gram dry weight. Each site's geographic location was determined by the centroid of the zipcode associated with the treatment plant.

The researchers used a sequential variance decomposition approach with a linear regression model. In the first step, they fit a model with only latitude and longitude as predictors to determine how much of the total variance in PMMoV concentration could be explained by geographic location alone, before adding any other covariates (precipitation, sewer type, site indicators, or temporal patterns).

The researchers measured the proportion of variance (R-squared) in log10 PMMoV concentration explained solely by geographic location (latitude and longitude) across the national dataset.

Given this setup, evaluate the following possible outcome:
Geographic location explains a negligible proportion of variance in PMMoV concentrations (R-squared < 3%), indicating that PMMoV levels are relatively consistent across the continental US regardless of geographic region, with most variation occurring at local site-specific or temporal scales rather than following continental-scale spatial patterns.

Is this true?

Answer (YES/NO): NO